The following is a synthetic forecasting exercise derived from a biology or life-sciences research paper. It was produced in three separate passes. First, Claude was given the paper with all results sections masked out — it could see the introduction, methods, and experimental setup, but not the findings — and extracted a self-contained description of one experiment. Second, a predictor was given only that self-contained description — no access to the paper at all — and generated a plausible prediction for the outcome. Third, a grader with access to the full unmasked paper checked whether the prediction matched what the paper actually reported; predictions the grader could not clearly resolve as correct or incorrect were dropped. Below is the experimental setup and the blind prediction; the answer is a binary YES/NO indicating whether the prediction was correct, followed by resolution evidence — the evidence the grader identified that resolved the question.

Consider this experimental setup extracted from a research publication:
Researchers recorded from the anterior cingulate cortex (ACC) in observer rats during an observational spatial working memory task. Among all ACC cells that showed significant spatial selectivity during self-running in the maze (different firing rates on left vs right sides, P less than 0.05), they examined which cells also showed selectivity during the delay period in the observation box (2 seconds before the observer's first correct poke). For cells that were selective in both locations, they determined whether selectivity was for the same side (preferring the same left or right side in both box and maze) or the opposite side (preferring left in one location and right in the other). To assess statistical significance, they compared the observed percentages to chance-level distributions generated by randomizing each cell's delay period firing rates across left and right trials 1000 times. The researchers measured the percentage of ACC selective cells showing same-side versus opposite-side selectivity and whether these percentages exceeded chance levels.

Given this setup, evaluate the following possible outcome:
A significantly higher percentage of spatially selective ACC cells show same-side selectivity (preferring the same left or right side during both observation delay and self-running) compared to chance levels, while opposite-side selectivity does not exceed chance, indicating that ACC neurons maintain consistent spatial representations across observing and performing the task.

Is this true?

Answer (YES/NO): YES